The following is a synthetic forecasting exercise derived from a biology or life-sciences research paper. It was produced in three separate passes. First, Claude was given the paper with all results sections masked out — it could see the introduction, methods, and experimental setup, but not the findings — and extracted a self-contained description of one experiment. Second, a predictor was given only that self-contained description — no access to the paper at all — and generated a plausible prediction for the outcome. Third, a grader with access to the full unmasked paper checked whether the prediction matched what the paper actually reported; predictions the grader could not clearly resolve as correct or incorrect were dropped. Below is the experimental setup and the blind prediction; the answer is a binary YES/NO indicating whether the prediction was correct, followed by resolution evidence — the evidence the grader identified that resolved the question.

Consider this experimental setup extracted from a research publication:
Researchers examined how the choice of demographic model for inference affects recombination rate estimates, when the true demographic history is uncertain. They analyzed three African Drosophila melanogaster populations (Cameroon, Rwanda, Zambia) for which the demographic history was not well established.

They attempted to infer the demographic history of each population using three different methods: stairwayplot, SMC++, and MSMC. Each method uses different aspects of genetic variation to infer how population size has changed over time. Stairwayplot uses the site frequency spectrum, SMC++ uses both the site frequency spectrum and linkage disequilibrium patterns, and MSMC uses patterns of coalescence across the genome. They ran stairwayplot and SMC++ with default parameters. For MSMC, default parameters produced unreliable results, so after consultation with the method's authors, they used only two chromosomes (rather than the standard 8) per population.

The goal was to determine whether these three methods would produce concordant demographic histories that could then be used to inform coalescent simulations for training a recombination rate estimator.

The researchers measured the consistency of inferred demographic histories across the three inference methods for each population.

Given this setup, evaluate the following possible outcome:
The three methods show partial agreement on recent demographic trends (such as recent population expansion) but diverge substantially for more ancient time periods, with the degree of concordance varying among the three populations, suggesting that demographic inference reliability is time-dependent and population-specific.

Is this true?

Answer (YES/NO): NO